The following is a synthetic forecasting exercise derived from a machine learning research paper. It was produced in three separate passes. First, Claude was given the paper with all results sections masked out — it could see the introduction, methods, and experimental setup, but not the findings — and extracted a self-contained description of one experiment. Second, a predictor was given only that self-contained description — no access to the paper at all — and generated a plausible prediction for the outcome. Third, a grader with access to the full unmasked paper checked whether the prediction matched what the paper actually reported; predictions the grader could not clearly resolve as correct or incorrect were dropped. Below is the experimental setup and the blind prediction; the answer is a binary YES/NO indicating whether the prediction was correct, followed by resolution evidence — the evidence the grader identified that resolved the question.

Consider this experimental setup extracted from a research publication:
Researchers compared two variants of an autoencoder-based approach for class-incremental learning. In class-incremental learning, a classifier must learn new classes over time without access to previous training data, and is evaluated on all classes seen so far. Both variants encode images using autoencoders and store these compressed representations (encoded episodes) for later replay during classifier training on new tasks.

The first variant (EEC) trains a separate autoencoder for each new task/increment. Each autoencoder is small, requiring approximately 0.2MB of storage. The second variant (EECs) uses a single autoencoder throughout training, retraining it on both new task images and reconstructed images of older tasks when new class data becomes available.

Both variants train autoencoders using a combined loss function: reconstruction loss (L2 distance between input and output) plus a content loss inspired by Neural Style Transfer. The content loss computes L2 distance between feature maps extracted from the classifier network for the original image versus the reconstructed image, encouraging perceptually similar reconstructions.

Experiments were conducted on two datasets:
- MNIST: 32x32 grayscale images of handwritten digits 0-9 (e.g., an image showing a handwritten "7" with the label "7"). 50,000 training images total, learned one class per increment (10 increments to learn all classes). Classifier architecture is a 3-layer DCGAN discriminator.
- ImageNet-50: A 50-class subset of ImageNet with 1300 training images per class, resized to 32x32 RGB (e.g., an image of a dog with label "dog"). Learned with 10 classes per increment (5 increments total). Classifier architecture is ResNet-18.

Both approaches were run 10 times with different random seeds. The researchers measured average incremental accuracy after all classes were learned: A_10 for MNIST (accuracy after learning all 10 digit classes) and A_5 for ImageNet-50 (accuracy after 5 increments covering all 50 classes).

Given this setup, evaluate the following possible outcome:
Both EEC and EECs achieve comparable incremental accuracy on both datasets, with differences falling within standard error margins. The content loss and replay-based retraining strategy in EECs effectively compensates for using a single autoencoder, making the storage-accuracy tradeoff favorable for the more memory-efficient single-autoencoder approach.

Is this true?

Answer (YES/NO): NO